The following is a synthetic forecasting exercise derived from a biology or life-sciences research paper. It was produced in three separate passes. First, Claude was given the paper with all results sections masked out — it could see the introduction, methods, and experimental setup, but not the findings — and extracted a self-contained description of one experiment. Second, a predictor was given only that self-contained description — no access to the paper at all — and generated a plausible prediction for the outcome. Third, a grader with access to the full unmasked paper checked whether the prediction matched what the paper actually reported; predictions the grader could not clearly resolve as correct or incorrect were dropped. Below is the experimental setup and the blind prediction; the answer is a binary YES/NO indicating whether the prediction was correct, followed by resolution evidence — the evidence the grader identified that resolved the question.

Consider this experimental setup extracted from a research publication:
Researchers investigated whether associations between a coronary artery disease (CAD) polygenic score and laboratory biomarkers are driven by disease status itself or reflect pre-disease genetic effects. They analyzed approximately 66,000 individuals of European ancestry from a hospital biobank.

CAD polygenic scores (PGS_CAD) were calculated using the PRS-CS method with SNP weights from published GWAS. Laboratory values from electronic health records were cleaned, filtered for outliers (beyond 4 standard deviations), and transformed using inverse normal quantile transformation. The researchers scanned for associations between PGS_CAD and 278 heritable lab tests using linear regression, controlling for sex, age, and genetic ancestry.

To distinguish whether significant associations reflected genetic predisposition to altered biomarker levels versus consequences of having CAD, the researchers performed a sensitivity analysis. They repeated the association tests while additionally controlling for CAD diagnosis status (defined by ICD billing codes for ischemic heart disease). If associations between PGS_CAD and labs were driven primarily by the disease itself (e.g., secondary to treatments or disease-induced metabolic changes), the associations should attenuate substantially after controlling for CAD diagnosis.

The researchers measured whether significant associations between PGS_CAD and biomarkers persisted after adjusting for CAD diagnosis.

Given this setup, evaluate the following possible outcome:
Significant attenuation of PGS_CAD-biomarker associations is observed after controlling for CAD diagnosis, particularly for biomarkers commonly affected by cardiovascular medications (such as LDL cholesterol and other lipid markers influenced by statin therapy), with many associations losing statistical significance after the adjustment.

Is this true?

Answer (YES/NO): NO